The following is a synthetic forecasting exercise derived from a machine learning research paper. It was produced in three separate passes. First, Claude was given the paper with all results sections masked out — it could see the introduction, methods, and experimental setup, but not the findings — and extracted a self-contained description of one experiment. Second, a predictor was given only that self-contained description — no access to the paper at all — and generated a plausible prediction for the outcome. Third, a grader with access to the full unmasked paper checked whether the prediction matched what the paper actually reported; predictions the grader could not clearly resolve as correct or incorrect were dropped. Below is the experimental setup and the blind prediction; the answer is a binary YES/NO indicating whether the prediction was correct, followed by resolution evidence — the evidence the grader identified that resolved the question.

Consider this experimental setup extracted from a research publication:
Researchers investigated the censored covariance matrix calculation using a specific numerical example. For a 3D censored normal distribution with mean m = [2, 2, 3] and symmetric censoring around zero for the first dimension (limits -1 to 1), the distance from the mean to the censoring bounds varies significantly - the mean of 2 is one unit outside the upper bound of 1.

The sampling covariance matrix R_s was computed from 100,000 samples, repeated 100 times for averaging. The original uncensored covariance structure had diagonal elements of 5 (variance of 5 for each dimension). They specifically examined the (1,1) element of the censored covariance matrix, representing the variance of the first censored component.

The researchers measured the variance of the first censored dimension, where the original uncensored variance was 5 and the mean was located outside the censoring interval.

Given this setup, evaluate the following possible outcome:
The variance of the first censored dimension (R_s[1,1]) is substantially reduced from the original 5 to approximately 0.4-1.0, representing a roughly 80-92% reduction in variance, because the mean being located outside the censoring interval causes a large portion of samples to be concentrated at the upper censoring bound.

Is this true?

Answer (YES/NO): YES